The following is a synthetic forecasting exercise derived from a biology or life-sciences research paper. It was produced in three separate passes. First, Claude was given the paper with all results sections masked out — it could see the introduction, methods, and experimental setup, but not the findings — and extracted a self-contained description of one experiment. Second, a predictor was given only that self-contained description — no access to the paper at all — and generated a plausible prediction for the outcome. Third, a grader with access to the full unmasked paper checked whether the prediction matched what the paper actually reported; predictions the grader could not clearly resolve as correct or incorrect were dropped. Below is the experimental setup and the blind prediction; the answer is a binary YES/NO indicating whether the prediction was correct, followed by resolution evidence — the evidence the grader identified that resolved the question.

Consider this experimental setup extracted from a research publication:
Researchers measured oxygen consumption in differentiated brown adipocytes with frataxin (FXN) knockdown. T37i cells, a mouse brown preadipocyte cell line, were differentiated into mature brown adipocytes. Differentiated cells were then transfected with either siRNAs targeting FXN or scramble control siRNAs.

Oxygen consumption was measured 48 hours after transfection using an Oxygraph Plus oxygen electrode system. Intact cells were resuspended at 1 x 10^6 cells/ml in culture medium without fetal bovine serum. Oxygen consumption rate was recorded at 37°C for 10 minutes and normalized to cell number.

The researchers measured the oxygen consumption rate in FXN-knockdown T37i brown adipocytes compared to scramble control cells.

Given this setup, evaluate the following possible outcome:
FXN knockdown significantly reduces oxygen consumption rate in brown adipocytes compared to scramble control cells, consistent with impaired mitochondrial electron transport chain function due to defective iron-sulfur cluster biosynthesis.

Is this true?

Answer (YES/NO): YES